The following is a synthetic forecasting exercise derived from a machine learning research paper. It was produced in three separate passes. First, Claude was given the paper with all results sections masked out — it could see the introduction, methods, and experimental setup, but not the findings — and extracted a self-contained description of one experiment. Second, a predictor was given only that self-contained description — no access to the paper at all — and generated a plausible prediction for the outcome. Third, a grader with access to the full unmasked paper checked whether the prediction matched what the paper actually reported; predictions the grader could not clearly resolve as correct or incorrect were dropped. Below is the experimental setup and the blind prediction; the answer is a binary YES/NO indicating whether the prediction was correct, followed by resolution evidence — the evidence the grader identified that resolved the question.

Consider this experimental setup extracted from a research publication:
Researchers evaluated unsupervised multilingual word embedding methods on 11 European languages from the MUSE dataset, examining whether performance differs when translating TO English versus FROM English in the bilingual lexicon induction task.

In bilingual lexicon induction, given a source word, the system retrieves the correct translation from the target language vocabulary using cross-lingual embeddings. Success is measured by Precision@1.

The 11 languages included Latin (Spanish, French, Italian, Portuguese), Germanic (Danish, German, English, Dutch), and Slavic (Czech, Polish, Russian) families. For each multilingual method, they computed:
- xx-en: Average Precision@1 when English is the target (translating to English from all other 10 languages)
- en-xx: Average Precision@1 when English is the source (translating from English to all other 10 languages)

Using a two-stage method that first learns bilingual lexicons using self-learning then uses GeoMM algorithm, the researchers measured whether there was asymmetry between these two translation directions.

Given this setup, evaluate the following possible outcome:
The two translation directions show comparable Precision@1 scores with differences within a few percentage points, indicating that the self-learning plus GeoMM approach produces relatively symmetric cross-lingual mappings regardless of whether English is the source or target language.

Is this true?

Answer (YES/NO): NO